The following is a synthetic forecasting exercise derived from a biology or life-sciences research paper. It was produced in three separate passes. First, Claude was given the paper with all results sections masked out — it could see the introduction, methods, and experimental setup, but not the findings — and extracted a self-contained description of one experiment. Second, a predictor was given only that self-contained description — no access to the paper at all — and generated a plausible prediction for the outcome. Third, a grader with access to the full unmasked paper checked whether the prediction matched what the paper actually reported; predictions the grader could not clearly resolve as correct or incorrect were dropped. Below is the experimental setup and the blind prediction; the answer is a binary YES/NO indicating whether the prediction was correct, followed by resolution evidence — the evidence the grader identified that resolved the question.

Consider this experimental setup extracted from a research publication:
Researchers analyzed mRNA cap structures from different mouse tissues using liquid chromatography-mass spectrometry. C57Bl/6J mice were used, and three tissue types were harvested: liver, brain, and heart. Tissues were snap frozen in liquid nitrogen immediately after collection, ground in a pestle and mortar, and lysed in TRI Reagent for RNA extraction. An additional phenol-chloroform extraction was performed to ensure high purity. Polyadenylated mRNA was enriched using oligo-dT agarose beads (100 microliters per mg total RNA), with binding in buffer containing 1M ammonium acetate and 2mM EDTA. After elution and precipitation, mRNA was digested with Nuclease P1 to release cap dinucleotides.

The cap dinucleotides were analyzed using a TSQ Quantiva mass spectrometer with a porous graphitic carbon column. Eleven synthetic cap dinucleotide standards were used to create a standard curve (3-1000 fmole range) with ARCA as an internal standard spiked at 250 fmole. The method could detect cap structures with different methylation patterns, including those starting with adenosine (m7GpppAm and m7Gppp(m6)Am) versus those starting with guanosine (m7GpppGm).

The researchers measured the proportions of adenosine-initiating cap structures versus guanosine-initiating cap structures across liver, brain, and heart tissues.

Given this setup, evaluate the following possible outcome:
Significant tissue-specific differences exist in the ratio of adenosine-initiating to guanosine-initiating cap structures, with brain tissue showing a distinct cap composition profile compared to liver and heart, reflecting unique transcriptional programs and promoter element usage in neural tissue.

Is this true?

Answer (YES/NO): NO